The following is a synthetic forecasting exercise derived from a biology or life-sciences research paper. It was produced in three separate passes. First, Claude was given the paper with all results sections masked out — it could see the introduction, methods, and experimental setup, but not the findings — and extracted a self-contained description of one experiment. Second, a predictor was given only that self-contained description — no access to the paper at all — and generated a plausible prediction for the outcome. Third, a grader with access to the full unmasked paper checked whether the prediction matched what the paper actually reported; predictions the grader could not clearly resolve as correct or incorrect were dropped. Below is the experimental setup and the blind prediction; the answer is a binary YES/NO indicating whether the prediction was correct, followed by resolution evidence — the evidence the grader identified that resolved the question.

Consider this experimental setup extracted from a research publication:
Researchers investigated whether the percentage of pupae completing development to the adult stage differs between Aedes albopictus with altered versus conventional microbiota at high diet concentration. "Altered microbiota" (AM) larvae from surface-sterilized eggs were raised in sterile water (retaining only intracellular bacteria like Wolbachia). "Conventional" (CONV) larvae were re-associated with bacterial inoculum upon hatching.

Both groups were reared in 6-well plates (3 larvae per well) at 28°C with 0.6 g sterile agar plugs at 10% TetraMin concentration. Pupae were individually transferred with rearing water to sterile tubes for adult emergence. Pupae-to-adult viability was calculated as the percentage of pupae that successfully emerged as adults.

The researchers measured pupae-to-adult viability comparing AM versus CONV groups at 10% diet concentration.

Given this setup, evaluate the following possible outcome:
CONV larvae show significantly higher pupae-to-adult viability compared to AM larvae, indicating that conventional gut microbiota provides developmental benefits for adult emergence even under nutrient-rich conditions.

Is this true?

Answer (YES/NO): NO